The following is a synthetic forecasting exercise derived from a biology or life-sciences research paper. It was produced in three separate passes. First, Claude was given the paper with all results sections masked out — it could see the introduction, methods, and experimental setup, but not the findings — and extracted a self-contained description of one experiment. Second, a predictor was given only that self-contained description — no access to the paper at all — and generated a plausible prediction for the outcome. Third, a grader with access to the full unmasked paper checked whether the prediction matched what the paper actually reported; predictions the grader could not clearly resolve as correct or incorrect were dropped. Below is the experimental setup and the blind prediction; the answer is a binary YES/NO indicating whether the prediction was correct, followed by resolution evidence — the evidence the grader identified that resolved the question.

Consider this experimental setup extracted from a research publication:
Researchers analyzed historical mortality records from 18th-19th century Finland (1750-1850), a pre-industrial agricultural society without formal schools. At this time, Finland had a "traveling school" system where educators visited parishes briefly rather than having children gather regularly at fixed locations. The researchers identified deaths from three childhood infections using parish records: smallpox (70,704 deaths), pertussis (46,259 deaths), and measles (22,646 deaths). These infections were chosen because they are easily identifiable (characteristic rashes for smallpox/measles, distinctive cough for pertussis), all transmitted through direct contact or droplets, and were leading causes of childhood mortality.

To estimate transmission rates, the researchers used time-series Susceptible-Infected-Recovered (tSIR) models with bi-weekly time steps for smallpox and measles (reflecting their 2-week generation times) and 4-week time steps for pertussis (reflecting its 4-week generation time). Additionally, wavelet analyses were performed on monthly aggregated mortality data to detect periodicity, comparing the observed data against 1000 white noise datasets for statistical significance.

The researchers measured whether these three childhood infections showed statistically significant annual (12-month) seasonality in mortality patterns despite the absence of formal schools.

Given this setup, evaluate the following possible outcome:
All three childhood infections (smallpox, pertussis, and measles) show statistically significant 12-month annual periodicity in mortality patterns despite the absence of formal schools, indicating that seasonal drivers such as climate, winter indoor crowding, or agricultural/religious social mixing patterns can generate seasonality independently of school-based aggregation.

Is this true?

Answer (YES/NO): YES